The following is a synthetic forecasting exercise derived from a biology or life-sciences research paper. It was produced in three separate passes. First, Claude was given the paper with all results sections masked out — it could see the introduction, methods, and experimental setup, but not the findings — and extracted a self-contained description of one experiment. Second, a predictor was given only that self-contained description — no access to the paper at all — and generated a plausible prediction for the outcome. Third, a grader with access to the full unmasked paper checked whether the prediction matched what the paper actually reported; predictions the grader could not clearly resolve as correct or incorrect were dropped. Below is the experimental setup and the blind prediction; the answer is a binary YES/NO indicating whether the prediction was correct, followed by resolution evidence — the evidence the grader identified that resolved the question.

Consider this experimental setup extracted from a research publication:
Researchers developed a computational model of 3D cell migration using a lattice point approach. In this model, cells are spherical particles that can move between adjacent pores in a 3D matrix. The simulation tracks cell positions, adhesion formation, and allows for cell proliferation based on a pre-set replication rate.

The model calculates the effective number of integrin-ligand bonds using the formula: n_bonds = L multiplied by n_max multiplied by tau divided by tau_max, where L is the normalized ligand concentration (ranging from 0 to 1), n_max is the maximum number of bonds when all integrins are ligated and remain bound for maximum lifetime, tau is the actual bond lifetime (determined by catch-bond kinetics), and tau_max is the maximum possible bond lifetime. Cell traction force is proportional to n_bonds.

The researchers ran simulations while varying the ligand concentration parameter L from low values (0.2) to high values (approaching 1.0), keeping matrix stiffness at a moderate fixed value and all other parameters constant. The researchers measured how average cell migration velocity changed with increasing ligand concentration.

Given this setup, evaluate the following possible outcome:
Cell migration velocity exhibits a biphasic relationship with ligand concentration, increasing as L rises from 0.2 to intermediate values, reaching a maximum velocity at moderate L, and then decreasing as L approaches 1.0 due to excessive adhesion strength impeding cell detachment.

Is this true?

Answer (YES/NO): NO